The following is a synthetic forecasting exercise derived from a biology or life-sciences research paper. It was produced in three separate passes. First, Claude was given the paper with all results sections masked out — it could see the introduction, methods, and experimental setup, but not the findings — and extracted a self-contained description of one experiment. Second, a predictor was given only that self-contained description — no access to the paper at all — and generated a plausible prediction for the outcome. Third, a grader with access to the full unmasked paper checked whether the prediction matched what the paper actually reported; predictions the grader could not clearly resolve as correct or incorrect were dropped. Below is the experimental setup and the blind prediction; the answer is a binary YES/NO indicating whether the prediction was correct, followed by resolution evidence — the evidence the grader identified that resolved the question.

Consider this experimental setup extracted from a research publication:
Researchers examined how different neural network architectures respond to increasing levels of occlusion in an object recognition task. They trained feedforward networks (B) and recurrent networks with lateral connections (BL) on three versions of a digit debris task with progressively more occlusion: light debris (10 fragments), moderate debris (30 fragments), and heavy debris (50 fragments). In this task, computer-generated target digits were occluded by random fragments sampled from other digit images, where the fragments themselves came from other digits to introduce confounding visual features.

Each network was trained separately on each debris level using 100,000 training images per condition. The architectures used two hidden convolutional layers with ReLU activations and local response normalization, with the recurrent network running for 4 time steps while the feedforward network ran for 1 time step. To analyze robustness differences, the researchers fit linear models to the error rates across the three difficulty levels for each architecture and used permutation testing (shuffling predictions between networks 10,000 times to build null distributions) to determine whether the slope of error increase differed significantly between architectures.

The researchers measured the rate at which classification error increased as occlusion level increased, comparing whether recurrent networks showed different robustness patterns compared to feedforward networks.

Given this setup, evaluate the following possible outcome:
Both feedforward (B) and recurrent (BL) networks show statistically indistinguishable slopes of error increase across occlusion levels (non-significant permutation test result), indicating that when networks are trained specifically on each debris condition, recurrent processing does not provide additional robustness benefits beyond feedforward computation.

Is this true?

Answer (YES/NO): NO